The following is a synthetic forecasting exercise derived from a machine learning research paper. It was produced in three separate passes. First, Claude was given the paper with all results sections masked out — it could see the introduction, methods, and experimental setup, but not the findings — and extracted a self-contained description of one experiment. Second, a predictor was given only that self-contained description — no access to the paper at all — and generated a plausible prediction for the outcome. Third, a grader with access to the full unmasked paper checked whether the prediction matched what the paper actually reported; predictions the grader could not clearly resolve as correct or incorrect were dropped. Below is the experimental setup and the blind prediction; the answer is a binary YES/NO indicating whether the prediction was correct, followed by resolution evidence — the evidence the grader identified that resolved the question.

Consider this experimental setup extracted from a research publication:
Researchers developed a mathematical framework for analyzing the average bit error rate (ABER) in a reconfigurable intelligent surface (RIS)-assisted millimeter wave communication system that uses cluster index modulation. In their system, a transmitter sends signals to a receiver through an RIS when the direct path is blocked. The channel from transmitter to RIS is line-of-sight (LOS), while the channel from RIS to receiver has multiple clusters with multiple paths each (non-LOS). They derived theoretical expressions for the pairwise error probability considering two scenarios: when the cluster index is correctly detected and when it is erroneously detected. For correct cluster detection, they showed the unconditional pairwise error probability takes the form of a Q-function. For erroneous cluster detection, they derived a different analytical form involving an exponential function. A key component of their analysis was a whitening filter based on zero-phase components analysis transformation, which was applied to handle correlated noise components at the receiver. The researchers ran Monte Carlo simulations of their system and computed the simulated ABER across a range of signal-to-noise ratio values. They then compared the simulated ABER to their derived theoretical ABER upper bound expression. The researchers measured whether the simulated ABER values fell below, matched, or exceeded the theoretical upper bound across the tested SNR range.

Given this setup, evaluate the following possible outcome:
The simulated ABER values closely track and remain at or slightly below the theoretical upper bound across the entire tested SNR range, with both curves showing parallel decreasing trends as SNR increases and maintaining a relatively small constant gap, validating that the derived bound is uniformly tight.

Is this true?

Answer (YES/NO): NO